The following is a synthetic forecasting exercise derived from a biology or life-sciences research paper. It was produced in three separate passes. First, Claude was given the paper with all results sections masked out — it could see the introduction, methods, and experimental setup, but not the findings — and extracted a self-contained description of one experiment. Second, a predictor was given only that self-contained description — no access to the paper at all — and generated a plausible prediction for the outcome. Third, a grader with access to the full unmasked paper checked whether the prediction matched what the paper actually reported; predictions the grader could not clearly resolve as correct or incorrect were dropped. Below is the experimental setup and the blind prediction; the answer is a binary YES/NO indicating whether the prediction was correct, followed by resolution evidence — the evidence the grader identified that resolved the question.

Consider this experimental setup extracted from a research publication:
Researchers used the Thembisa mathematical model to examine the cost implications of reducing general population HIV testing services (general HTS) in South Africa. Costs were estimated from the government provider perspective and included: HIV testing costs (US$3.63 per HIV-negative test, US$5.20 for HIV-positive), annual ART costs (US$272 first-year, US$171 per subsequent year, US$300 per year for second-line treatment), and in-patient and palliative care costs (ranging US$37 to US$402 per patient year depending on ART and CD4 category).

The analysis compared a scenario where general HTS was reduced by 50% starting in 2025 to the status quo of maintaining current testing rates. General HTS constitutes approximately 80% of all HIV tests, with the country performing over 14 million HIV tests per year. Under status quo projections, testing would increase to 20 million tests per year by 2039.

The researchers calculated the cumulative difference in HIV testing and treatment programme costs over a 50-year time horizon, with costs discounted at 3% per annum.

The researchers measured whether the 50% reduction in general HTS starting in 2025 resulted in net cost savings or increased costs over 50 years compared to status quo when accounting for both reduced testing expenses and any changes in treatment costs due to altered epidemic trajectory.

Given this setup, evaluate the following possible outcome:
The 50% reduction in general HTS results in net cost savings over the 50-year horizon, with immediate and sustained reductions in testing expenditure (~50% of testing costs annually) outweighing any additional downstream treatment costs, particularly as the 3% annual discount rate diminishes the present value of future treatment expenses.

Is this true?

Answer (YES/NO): YES